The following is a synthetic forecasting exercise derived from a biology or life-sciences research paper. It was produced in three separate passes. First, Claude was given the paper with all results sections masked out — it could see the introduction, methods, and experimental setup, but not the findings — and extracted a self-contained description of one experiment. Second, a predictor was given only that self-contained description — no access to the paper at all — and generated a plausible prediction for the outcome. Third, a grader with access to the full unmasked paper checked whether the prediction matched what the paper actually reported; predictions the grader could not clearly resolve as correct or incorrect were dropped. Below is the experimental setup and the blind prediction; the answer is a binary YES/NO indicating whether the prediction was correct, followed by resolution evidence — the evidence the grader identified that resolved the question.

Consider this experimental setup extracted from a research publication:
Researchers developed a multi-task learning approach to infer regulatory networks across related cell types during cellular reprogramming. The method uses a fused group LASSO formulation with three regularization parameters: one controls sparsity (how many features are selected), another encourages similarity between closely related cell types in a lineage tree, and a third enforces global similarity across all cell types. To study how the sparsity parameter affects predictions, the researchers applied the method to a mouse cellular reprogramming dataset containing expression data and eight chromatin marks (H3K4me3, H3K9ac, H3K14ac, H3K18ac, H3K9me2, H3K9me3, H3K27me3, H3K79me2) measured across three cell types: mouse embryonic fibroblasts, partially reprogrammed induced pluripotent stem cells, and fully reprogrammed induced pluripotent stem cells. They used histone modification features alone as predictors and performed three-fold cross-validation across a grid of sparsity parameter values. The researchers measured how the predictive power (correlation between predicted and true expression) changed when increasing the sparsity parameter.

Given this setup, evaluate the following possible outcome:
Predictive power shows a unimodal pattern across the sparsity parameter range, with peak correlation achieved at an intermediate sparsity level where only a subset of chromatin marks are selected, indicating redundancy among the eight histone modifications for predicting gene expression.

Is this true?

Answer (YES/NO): YES